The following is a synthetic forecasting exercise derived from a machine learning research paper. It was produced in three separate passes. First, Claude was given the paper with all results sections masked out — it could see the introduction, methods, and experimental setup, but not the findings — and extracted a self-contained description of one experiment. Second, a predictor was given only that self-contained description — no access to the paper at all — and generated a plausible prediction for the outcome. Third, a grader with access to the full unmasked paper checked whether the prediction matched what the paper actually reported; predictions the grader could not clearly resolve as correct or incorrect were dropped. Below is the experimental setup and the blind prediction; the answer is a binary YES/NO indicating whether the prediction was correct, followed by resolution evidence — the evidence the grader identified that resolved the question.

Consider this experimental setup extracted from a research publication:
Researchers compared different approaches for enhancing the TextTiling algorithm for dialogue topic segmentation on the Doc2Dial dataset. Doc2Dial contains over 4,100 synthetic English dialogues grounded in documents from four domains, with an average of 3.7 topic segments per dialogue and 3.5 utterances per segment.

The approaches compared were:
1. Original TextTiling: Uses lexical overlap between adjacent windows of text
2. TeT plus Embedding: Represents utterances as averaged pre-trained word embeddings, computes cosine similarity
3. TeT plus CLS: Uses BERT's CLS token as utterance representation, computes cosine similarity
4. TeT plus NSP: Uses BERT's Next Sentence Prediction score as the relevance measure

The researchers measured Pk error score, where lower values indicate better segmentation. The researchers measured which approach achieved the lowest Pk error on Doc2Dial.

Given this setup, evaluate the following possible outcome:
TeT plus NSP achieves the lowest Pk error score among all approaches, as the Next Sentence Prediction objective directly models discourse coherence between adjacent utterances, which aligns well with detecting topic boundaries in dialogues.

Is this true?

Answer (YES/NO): YES